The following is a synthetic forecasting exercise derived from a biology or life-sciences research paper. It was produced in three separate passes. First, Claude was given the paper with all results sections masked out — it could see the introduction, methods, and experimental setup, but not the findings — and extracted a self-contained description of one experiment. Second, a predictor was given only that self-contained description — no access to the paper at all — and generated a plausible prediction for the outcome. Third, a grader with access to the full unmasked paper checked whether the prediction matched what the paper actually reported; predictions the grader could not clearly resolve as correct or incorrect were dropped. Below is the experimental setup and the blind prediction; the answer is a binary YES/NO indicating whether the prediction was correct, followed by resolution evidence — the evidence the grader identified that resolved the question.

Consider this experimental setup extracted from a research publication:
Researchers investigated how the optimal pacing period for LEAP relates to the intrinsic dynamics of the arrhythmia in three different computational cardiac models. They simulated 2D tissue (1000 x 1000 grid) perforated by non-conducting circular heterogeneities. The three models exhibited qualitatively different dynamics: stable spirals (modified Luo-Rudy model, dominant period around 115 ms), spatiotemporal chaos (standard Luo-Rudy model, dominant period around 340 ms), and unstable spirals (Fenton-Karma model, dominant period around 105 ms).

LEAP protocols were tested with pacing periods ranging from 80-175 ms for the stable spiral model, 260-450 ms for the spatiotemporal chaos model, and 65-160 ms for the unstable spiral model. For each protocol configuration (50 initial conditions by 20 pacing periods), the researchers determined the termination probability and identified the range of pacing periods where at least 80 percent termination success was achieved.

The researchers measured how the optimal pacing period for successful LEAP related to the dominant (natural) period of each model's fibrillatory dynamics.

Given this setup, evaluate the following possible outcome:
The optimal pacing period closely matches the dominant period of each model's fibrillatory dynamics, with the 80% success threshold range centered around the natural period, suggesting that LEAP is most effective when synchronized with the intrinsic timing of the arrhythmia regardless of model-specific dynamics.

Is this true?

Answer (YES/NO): NO